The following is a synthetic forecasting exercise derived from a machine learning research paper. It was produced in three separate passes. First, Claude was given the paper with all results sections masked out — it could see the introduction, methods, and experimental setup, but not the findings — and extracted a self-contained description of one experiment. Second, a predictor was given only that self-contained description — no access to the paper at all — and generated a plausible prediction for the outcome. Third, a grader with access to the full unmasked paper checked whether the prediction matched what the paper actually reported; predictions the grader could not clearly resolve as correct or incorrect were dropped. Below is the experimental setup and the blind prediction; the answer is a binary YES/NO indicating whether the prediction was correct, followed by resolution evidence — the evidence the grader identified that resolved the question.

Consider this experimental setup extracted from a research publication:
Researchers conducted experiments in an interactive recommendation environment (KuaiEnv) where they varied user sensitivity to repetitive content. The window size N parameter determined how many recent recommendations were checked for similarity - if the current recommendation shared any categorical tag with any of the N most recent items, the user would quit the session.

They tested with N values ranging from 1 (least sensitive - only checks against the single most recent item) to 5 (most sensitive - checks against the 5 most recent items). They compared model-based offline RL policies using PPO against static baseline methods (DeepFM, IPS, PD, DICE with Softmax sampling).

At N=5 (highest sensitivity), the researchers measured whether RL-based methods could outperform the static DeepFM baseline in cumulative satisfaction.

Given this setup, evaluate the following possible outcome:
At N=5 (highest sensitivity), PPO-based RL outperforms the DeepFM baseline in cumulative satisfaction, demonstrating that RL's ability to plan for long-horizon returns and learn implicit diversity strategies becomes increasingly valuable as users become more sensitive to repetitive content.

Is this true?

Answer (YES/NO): NO